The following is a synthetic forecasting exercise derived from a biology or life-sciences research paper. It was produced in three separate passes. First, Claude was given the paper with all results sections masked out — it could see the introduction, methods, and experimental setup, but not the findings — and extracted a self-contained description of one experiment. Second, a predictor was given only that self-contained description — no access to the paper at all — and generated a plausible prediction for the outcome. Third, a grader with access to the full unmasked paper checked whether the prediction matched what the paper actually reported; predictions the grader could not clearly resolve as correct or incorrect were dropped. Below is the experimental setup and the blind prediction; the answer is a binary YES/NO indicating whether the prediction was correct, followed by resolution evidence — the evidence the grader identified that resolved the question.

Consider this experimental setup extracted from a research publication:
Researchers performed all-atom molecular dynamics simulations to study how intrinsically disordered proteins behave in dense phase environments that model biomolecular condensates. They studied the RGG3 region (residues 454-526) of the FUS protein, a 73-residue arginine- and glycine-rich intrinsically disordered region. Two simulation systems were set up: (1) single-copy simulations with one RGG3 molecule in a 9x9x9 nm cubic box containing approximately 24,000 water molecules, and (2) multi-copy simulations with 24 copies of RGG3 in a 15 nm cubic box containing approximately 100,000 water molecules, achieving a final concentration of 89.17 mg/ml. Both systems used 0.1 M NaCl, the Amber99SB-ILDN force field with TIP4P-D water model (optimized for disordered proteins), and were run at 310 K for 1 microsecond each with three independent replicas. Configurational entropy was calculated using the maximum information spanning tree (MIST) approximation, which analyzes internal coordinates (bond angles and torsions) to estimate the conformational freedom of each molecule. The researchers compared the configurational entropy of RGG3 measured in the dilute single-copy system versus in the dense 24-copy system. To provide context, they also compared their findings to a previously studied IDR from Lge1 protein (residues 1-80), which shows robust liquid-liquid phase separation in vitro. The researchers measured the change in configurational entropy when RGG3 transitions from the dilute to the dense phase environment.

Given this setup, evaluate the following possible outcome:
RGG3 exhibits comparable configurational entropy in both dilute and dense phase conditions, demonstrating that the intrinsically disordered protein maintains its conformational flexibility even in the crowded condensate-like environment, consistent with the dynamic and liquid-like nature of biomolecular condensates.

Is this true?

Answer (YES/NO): NO